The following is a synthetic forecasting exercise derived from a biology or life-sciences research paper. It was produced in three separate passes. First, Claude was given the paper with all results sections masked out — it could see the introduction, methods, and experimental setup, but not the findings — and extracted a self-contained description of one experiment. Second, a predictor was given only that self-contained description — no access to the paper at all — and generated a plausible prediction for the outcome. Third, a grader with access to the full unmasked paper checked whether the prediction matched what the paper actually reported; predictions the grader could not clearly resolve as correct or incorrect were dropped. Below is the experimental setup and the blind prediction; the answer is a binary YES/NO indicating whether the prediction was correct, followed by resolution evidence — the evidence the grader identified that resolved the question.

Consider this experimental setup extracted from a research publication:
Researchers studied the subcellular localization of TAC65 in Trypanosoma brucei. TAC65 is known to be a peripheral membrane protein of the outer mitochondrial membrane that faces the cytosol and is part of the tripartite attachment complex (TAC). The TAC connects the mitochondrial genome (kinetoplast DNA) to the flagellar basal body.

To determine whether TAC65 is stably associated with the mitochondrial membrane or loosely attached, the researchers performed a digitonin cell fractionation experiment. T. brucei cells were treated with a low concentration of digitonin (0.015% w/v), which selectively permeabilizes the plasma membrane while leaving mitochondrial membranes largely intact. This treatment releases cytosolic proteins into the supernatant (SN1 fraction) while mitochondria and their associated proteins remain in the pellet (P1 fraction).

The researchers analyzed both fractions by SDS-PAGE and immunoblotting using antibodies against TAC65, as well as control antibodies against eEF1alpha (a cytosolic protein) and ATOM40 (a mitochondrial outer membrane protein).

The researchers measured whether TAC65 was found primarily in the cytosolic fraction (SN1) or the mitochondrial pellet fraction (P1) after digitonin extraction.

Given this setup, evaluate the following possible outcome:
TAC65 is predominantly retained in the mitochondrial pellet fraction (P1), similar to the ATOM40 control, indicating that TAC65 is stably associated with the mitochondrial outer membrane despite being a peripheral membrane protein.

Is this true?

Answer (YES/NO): YES